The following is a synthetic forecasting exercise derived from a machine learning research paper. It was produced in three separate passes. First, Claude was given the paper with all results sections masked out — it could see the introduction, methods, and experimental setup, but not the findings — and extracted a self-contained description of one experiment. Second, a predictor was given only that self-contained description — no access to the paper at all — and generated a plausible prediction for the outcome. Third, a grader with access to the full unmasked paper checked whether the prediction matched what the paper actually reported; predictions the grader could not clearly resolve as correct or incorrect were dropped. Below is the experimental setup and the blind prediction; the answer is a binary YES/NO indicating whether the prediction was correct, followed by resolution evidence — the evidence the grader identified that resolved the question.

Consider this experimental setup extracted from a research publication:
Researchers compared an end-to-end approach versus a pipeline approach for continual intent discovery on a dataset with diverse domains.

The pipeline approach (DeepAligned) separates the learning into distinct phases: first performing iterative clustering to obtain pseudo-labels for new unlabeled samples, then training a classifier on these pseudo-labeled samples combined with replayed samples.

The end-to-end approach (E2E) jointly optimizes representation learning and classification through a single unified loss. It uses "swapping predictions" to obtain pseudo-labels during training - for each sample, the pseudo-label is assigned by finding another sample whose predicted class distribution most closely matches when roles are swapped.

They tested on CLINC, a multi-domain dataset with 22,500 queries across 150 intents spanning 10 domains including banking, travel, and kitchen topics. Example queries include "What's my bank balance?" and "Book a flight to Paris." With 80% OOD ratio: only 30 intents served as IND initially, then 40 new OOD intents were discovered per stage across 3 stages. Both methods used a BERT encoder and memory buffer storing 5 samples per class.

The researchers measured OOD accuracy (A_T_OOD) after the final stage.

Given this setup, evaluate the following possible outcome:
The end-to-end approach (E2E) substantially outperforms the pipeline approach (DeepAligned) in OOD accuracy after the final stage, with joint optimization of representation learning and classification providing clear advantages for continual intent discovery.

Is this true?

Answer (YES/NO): YES